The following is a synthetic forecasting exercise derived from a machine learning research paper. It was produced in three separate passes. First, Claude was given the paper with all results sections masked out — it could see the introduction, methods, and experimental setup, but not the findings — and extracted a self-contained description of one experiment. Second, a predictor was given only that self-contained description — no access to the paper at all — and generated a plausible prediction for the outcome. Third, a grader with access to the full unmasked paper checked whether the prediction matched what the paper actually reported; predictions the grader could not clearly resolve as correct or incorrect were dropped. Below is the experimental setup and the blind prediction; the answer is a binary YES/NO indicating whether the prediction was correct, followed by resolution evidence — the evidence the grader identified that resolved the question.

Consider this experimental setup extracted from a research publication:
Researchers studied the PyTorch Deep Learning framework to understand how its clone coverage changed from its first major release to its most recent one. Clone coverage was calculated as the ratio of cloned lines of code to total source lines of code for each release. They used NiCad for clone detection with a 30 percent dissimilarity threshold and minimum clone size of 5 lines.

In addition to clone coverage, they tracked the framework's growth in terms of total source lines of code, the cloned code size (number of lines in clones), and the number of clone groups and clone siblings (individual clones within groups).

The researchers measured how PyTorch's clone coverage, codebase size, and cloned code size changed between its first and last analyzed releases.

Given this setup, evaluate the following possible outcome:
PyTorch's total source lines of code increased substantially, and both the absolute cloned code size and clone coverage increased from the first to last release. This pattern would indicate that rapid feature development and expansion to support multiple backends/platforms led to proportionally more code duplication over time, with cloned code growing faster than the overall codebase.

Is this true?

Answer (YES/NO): NO